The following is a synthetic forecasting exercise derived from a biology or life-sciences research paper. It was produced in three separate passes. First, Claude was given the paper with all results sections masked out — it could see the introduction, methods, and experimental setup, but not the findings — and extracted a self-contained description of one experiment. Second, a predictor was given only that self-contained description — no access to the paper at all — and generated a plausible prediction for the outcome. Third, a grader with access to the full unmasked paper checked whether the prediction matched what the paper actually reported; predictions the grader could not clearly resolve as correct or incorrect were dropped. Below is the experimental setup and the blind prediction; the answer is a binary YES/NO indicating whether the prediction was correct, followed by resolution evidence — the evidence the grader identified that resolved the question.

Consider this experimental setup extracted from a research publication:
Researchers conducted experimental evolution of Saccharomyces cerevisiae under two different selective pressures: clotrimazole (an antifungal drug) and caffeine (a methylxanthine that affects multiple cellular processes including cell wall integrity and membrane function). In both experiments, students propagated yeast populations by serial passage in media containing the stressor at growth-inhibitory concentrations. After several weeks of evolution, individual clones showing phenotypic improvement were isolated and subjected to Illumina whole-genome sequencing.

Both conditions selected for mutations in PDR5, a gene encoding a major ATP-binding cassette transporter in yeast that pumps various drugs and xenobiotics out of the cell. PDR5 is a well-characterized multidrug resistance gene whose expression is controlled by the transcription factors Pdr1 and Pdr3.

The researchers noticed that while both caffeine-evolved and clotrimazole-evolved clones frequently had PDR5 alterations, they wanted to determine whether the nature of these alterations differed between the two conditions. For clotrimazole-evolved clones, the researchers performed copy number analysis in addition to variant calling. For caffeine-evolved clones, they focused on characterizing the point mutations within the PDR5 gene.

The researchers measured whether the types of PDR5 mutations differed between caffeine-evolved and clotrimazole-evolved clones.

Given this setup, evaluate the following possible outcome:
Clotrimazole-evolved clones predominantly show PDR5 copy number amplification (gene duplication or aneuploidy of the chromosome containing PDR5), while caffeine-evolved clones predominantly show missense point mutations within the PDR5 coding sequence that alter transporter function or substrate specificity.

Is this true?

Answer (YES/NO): NO